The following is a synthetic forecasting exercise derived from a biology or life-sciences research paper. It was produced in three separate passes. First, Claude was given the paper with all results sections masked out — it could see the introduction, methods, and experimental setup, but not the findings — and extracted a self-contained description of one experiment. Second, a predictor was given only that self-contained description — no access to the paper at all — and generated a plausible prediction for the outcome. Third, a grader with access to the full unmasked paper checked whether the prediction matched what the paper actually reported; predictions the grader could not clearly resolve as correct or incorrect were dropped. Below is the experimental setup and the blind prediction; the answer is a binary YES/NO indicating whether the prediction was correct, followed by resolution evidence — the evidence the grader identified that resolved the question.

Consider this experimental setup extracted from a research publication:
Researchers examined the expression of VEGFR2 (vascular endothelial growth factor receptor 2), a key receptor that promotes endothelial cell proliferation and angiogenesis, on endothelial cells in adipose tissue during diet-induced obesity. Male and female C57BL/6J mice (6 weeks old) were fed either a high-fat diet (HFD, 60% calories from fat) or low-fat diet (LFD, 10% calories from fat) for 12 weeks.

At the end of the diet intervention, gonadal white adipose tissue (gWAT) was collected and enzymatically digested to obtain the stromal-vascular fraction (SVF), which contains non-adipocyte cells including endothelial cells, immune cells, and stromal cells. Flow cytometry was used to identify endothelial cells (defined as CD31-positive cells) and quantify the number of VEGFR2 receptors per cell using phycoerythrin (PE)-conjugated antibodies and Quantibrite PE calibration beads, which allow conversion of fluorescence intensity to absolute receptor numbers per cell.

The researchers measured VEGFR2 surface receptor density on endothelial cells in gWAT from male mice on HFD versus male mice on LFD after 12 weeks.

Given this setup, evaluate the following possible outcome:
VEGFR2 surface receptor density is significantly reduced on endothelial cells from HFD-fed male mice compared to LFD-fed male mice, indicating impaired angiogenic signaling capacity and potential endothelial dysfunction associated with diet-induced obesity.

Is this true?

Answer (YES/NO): NO